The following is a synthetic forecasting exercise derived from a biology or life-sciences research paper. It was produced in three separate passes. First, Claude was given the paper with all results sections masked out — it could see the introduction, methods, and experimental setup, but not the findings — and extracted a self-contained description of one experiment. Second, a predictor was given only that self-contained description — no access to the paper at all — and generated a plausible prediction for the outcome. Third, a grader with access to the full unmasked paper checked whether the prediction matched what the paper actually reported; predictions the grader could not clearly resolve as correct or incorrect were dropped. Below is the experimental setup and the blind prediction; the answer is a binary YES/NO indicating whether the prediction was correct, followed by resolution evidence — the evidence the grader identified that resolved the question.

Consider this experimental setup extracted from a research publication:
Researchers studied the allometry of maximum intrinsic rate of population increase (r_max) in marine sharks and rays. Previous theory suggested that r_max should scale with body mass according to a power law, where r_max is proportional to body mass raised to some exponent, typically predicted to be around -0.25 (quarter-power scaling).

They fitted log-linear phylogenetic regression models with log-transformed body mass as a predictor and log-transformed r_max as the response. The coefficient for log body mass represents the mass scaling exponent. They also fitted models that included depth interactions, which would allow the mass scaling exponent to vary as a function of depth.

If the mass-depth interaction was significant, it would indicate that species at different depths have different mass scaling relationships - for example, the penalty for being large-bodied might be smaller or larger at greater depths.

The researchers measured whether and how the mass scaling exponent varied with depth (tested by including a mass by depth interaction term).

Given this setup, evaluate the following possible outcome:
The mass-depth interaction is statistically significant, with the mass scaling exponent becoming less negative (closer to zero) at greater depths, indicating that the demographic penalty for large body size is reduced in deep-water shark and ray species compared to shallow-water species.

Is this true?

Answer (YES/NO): NO